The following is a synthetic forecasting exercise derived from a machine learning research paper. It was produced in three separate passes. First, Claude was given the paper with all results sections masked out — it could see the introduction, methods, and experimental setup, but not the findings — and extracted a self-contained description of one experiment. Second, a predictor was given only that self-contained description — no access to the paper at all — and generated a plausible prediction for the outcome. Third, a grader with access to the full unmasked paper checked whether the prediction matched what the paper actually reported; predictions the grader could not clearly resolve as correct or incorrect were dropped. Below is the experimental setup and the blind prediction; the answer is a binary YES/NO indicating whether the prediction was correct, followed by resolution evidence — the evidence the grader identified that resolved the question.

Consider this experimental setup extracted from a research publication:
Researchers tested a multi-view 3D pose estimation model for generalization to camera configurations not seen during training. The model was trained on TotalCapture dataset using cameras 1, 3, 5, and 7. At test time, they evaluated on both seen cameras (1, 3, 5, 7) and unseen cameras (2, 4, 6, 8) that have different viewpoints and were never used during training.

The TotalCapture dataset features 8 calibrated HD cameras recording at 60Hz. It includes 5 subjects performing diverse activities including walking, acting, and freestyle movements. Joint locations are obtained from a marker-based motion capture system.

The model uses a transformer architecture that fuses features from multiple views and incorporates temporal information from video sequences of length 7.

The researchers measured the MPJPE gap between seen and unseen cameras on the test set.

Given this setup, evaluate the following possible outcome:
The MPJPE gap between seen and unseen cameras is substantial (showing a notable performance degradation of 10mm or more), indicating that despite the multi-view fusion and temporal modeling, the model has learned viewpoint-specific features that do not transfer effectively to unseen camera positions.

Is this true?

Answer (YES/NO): NO